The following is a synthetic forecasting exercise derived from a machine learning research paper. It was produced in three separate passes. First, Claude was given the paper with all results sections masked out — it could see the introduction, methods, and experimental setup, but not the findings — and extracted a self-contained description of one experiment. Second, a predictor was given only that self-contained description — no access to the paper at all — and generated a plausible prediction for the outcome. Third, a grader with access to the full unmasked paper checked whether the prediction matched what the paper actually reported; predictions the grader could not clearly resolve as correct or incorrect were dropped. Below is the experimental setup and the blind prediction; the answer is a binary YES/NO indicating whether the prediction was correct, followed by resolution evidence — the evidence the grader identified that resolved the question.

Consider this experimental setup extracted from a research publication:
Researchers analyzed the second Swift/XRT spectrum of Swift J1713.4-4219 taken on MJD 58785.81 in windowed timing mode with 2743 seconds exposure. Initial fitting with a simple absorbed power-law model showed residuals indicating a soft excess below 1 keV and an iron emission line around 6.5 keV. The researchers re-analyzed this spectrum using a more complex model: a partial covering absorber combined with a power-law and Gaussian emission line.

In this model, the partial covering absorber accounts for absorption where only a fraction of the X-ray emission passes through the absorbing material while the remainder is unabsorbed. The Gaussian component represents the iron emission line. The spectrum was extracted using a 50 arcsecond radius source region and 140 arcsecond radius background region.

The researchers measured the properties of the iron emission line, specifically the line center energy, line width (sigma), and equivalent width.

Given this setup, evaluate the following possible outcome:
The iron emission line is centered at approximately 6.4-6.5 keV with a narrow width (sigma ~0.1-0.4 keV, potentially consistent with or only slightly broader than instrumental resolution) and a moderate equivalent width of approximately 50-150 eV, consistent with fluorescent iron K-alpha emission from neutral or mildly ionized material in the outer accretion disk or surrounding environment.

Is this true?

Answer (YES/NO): NO